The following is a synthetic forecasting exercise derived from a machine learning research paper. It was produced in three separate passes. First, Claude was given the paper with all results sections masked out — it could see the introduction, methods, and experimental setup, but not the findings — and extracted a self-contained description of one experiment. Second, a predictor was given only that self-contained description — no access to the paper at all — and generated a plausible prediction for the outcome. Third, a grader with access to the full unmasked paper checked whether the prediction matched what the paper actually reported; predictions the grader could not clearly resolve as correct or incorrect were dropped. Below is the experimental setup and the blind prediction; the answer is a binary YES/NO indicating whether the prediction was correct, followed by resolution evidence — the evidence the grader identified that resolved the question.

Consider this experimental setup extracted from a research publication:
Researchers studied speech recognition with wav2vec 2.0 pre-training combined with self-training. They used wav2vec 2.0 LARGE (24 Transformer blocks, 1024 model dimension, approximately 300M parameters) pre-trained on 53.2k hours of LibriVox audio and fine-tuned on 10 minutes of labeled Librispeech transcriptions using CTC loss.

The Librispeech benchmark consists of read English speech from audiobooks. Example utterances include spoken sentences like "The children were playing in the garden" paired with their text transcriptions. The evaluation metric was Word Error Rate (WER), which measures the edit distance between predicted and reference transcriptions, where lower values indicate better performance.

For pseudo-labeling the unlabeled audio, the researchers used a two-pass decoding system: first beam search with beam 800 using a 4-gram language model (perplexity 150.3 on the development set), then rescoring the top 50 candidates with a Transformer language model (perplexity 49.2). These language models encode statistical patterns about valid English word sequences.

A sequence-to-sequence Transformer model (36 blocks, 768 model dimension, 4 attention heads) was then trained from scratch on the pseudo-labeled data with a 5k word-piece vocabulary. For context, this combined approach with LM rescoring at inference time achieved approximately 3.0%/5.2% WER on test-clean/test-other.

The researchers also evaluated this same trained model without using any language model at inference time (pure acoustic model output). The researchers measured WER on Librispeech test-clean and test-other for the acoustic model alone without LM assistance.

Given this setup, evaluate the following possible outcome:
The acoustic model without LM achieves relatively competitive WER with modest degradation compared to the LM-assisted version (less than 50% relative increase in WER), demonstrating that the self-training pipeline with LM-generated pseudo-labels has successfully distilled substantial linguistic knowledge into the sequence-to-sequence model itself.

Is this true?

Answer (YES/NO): YES